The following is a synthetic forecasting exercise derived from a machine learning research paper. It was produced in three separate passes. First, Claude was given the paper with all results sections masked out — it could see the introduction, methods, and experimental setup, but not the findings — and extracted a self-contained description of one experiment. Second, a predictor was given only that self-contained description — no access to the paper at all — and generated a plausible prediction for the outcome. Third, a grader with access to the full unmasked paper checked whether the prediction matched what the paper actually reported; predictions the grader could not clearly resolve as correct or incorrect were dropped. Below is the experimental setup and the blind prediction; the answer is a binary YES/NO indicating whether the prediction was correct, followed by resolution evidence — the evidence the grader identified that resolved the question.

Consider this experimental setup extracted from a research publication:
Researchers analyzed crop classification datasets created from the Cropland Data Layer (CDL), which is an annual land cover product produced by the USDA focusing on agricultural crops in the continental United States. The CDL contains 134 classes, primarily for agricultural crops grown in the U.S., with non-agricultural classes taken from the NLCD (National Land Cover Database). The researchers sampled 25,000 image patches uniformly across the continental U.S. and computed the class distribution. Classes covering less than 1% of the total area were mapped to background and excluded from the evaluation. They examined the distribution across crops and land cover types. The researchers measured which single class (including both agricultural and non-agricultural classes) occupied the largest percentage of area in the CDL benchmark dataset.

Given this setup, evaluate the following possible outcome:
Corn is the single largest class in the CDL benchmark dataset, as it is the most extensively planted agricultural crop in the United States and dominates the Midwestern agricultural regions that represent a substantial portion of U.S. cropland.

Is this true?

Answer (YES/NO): NO